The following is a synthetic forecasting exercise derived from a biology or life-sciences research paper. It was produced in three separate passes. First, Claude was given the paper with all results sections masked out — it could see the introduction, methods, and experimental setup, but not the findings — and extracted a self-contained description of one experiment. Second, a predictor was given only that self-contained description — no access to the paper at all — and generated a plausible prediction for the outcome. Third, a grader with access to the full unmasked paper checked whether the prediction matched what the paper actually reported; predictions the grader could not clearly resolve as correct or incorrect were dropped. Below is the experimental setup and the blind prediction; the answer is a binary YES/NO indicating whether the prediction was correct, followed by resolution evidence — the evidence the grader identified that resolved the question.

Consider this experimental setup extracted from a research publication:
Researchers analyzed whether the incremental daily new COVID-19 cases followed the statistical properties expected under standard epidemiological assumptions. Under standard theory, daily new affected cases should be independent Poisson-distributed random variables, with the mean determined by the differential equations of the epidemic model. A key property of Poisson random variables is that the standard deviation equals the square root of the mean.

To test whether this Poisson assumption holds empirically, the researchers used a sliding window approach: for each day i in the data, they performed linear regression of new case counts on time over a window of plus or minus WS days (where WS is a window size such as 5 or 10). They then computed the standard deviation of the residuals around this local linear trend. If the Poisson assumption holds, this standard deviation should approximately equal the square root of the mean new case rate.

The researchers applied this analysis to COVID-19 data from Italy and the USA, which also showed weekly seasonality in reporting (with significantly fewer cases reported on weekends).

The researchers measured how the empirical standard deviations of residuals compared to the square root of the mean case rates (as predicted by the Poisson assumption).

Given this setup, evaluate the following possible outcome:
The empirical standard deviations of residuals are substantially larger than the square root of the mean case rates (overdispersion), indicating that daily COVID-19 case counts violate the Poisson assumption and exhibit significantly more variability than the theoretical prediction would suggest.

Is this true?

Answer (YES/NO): YES